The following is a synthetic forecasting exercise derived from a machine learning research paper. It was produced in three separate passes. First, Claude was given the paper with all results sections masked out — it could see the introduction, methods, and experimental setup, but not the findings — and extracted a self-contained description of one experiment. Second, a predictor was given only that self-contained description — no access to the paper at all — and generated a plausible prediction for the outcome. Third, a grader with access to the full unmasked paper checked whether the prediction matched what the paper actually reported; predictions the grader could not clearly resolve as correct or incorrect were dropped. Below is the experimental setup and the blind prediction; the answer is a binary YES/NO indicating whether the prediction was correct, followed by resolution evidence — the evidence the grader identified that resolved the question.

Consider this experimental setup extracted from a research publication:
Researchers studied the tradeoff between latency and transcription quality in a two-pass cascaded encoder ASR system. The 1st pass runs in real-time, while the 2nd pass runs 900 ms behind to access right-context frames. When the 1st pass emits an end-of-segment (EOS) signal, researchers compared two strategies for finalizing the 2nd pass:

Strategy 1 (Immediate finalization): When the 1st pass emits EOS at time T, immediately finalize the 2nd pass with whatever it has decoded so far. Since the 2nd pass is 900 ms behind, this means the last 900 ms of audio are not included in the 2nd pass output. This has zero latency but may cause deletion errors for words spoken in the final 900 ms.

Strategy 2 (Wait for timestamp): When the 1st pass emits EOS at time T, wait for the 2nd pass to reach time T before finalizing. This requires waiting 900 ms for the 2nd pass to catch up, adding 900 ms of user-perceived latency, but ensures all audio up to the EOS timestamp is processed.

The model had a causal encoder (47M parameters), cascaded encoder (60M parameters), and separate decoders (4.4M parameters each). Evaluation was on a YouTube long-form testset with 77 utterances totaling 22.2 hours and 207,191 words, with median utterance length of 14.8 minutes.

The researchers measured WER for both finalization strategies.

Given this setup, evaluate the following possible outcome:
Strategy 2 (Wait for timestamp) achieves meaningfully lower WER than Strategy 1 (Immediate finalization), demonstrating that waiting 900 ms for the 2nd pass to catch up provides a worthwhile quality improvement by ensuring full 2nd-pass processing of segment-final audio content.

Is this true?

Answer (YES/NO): YES